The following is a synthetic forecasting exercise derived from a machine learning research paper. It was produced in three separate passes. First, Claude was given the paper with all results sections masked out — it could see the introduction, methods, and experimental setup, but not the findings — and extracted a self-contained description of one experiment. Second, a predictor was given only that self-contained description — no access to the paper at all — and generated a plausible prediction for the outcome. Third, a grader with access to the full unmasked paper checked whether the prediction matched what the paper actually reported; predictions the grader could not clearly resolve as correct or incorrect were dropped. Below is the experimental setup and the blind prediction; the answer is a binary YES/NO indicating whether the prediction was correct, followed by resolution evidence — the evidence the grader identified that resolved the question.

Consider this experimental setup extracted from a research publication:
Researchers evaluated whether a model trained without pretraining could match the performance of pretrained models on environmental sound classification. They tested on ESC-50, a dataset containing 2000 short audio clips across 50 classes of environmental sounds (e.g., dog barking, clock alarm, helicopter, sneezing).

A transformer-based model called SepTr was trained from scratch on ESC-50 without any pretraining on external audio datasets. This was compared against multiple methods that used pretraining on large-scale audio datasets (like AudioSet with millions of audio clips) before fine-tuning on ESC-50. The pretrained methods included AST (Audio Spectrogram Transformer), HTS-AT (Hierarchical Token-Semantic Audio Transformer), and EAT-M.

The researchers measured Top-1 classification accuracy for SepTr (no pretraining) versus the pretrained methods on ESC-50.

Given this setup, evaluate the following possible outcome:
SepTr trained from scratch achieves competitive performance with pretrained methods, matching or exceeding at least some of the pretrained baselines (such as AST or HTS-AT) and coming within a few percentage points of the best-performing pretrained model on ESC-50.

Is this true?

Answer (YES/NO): NO